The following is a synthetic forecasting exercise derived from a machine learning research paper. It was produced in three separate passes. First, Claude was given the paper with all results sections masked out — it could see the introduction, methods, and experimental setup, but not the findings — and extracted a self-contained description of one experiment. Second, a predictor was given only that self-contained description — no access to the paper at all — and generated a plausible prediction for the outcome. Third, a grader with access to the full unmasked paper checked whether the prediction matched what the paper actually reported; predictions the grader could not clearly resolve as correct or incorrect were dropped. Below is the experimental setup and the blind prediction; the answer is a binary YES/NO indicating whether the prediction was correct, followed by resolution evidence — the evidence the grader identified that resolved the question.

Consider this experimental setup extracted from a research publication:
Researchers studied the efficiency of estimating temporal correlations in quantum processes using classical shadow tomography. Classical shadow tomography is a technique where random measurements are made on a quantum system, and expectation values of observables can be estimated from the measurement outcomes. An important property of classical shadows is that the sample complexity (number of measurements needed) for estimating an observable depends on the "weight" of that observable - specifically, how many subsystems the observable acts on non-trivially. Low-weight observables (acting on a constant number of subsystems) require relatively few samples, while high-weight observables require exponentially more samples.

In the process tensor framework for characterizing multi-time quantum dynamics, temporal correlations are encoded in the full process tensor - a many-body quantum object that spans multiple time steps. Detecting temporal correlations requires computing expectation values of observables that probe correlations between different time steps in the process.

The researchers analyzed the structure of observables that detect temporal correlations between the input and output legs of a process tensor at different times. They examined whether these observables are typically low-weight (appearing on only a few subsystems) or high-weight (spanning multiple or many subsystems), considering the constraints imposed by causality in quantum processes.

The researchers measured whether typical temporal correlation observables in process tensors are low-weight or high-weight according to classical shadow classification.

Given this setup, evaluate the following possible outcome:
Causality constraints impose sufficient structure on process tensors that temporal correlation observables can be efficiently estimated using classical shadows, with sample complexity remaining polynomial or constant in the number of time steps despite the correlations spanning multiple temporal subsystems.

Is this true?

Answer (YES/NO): NO